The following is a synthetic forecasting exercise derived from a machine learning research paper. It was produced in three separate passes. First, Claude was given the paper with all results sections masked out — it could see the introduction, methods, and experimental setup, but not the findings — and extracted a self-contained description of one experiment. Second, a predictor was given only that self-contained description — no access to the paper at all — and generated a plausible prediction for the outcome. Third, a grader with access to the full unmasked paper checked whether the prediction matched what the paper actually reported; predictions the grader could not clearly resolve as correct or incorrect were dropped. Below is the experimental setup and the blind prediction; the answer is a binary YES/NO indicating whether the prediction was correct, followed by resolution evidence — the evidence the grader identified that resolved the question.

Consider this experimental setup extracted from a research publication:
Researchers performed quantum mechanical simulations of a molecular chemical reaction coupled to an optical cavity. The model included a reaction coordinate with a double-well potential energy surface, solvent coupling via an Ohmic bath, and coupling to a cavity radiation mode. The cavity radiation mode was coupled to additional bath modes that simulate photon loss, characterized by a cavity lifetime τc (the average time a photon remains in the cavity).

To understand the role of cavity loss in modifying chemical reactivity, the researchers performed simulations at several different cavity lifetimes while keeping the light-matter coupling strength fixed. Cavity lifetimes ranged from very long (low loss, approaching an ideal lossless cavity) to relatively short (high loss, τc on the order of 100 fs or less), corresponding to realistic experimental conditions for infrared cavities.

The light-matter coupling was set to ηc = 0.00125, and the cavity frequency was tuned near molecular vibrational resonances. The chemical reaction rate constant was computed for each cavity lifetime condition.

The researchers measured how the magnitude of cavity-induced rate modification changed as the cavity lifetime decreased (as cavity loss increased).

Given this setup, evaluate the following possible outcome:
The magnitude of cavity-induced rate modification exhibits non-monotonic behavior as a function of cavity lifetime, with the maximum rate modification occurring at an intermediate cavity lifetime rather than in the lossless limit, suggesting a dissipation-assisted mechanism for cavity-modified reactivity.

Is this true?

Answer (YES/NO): NO